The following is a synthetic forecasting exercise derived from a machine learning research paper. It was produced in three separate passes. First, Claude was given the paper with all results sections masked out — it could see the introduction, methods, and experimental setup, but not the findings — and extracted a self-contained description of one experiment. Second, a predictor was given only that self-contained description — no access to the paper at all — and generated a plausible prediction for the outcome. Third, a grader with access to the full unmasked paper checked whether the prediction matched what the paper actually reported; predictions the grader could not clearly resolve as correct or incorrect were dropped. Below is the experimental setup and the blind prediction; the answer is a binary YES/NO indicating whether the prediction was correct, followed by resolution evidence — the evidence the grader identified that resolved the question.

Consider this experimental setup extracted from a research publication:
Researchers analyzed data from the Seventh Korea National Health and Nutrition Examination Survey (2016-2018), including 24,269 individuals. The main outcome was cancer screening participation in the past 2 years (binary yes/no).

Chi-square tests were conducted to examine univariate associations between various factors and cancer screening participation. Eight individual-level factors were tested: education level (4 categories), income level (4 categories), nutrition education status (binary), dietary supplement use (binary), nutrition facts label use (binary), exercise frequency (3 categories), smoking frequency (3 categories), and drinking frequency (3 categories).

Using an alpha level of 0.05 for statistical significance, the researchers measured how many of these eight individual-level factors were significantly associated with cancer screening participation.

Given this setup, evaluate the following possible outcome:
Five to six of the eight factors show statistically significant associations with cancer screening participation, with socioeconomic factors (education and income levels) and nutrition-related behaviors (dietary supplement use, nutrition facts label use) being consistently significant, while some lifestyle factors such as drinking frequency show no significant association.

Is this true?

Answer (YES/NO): NO